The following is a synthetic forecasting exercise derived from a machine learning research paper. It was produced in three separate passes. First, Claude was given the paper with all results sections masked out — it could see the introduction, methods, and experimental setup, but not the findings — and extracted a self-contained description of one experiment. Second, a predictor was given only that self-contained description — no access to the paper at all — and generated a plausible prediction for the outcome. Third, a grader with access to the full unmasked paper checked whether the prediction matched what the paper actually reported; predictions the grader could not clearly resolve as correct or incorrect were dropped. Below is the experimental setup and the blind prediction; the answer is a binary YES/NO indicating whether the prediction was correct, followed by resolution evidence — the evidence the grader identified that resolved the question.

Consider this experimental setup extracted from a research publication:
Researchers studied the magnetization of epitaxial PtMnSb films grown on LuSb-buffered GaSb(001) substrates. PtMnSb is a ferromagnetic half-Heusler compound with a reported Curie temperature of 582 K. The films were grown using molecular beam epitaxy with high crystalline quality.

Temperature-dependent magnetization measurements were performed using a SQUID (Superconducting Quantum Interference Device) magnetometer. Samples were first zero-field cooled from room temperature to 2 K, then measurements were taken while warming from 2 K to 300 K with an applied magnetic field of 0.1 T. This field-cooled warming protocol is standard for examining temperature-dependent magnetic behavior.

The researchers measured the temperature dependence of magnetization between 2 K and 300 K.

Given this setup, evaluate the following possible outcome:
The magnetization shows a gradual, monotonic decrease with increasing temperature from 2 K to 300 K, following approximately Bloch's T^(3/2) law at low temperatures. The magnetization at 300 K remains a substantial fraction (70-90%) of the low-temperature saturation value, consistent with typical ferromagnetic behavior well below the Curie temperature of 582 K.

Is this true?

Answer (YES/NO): NO